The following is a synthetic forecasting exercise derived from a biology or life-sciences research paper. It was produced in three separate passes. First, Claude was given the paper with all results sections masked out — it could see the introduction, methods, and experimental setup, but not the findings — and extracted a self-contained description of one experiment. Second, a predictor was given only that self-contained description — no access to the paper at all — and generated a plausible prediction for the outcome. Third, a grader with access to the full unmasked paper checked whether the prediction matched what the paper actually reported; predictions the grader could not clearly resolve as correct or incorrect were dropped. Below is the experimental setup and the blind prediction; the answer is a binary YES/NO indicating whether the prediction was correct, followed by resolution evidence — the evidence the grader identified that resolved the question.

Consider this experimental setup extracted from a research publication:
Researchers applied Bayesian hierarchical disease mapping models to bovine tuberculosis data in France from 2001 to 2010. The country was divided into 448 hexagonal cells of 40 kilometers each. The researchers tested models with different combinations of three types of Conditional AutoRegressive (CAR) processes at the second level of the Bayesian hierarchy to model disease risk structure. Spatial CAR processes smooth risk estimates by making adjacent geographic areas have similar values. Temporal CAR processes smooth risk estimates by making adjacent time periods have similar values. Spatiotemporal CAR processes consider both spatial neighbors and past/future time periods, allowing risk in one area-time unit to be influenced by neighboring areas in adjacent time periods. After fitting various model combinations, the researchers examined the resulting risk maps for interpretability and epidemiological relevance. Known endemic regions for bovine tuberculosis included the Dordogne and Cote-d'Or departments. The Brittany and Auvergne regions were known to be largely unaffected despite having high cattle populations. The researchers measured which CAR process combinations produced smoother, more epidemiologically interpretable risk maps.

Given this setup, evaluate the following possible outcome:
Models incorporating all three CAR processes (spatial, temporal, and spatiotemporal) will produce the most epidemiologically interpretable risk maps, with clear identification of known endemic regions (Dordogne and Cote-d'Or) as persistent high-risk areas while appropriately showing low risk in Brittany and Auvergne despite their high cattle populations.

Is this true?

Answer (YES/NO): NO